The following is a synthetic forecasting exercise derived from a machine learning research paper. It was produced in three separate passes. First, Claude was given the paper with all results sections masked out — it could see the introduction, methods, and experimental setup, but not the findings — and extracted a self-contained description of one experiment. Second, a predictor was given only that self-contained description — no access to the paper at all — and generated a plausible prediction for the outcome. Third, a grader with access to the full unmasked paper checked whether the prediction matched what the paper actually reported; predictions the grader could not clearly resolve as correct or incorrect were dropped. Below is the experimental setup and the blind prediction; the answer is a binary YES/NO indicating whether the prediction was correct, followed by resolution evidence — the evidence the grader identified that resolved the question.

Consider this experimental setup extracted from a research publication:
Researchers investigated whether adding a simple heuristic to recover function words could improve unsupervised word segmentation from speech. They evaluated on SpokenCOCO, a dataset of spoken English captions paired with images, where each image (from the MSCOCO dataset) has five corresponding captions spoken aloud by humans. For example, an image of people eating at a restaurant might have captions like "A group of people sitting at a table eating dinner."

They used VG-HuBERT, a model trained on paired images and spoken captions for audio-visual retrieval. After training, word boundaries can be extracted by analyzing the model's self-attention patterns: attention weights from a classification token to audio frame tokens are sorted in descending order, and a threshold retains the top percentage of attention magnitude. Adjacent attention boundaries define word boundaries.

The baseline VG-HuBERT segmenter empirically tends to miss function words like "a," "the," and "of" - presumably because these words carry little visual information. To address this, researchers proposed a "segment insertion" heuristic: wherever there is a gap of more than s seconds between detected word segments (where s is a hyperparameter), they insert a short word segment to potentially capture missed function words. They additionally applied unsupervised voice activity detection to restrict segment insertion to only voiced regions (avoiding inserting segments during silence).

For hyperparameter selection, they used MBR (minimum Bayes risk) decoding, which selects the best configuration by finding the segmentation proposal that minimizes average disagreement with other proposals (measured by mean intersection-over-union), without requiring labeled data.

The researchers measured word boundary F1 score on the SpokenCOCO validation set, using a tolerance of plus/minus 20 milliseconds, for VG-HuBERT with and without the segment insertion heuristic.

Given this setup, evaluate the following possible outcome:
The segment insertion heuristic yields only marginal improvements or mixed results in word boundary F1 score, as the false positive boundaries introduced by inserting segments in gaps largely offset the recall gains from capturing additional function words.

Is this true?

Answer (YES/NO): NO